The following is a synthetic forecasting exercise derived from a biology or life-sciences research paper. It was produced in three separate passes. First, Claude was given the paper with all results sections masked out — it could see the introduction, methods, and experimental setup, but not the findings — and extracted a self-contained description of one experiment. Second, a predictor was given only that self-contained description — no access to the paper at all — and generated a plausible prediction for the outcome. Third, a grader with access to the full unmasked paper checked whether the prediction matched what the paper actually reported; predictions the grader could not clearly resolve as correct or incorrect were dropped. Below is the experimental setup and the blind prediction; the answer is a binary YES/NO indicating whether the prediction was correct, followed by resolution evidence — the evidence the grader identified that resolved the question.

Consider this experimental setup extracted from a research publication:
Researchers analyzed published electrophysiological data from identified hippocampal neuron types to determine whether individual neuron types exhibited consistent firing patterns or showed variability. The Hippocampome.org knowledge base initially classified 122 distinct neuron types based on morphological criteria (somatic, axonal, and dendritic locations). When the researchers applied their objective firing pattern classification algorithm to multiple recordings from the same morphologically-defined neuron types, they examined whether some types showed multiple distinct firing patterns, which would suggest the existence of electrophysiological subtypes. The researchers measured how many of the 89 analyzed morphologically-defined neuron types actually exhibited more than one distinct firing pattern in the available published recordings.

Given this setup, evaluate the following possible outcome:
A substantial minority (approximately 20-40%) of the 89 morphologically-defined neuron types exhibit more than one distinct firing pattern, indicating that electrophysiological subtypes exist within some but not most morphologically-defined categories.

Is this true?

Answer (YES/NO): YES